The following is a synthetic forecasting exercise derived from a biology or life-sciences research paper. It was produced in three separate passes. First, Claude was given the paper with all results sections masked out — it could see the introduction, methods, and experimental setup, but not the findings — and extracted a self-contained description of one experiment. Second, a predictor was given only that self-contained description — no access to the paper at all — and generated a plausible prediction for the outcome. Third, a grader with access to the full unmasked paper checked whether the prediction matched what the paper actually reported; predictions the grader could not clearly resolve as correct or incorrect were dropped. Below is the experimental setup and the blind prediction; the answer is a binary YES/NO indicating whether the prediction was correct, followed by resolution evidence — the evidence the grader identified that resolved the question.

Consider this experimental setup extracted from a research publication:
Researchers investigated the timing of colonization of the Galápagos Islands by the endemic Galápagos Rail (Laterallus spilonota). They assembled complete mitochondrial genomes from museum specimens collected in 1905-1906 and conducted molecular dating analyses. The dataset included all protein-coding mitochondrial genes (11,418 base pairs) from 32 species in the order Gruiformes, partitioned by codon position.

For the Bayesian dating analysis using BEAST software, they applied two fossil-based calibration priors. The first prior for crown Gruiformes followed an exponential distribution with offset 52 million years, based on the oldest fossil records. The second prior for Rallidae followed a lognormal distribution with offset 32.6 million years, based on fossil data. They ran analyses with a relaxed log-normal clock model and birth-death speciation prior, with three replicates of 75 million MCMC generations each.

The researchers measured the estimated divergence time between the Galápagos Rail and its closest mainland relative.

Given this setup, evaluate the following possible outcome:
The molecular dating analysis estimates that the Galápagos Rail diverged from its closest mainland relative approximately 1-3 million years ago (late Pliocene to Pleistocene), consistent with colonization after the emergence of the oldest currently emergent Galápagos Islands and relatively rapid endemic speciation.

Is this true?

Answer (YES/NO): YES